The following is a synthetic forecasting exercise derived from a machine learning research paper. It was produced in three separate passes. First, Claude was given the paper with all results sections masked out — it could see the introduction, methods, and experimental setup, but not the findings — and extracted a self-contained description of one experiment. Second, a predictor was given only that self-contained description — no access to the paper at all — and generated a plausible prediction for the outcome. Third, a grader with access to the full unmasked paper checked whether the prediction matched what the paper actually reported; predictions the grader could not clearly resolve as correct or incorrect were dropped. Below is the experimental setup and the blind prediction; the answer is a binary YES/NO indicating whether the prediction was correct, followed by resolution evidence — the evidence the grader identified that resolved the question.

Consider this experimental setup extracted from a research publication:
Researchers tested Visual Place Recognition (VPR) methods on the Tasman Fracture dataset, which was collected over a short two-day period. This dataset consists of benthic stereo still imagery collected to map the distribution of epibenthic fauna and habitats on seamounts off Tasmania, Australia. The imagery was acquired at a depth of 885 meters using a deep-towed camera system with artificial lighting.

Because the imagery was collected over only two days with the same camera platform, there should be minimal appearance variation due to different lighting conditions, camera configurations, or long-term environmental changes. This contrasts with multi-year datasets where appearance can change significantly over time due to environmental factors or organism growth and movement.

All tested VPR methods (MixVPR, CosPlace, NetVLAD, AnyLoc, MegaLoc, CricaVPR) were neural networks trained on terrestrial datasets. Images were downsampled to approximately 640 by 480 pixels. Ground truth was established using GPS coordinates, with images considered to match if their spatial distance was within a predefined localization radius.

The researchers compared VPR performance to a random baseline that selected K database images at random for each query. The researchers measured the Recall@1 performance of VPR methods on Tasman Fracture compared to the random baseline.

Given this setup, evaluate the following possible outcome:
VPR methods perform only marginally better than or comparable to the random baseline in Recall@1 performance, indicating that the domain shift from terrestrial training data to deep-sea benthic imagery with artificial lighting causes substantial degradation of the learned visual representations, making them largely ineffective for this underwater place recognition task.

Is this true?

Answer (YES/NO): NO